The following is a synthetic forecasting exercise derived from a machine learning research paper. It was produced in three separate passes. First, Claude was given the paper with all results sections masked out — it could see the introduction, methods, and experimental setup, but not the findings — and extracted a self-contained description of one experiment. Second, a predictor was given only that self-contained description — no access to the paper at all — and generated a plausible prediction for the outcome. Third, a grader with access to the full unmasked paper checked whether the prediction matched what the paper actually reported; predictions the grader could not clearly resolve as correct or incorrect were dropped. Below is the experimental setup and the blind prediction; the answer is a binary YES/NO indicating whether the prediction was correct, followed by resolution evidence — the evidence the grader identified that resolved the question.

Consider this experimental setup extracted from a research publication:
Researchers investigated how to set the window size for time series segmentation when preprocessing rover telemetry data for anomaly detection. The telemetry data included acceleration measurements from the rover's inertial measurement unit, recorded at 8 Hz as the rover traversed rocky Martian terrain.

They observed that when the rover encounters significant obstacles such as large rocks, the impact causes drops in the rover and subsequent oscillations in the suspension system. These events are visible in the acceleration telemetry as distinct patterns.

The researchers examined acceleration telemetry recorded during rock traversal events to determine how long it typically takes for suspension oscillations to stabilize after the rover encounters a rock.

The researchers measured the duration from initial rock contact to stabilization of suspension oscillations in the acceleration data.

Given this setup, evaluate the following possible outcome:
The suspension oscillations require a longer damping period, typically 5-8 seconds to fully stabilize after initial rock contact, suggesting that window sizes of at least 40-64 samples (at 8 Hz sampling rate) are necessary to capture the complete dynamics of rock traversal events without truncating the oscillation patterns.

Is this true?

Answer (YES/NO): NO